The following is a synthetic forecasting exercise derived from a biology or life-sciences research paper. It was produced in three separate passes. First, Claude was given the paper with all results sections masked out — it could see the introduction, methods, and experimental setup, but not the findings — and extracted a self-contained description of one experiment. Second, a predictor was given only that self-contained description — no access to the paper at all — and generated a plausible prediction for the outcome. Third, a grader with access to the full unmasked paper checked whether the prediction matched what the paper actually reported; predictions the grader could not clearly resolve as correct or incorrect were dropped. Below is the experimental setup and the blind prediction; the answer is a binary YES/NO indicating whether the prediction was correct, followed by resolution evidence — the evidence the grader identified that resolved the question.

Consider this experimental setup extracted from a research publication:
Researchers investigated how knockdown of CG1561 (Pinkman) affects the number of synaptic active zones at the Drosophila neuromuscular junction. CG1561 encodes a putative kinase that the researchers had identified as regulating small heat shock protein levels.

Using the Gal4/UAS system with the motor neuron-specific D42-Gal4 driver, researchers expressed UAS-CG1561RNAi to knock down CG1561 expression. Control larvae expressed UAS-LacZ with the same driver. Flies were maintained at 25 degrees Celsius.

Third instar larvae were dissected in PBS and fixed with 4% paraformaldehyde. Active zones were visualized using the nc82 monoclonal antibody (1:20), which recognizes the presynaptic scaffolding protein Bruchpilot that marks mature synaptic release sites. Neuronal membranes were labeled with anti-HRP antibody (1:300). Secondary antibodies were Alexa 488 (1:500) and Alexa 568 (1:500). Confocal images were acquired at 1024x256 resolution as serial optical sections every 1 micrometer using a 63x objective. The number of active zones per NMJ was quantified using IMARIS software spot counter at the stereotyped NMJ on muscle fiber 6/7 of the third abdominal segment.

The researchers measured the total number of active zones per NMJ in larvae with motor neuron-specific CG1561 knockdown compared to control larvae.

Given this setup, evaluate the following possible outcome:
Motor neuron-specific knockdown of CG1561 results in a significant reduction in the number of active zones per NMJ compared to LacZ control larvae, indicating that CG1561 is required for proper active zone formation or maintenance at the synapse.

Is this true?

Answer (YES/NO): NO